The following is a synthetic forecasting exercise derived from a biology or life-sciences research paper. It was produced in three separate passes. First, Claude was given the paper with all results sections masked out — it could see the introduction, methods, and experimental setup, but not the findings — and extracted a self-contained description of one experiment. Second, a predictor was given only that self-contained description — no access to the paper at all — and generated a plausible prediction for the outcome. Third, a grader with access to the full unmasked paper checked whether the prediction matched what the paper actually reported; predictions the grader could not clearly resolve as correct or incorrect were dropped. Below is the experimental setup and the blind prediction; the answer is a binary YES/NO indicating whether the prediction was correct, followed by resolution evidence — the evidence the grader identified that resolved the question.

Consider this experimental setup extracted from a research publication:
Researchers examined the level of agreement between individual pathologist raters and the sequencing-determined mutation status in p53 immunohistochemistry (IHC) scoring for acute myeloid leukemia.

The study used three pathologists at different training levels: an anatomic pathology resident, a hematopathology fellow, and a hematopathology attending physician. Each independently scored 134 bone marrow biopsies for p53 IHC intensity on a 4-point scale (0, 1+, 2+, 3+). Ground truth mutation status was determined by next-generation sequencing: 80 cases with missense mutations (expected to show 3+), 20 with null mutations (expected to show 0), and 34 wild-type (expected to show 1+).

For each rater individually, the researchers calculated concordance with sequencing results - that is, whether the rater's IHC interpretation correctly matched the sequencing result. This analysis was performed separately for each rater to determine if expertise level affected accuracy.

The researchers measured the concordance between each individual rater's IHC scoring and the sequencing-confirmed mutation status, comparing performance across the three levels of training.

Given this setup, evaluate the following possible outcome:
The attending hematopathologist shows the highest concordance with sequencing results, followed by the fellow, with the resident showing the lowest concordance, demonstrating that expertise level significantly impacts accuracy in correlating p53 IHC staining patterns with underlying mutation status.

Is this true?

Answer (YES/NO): NO